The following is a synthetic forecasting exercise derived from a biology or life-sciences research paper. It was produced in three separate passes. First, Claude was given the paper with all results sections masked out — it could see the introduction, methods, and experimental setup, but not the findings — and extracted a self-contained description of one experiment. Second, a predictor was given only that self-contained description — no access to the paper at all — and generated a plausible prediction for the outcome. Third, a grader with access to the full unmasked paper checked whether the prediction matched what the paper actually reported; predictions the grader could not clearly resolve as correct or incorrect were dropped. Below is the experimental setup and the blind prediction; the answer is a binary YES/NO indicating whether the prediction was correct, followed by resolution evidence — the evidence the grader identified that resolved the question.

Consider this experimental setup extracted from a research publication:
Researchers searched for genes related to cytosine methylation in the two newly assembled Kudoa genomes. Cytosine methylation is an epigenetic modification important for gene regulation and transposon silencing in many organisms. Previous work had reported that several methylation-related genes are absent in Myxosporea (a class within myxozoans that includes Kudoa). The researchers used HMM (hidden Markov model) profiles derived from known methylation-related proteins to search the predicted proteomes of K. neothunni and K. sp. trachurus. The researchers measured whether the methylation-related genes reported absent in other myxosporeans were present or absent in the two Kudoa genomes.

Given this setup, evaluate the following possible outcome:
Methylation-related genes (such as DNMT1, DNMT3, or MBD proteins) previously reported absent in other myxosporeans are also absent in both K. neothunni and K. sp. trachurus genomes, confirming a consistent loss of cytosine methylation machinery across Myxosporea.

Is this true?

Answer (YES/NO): YES